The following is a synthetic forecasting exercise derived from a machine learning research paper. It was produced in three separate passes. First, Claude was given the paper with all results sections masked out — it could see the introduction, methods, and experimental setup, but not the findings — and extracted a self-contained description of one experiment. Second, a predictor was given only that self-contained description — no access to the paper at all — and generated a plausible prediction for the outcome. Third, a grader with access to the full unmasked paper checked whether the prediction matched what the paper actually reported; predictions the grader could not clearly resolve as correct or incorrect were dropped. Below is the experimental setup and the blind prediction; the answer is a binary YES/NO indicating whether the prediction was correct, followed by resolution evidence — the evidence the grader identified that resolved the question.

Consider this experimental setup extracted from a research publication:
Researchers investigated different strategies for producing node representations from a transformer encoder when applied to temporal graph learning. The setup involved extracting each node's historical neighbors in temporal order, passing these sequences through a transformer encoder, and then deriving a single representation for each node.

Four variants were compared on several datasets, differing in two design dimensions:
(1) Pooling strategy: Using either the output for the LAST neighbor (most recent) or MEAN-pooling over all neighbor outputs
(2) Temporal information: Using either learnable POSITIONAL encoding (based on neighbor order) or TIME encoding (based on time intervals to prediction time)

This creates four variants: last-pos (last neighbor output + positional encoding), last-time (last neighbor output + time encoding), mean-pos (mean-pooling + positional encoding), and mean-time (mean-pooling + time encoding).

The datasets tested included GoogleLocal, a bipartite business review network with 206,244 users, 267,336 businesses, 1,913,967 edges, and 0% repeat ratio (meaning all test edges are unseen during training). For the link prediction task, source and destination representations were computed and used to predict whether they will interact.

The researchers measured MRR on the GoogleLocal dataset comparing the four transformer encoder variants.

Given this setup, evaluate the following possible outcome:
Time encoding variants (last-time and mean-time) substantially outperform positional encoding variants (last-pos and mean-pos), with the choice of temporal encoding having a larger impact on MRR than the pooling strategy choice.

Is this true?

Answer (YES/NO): NO